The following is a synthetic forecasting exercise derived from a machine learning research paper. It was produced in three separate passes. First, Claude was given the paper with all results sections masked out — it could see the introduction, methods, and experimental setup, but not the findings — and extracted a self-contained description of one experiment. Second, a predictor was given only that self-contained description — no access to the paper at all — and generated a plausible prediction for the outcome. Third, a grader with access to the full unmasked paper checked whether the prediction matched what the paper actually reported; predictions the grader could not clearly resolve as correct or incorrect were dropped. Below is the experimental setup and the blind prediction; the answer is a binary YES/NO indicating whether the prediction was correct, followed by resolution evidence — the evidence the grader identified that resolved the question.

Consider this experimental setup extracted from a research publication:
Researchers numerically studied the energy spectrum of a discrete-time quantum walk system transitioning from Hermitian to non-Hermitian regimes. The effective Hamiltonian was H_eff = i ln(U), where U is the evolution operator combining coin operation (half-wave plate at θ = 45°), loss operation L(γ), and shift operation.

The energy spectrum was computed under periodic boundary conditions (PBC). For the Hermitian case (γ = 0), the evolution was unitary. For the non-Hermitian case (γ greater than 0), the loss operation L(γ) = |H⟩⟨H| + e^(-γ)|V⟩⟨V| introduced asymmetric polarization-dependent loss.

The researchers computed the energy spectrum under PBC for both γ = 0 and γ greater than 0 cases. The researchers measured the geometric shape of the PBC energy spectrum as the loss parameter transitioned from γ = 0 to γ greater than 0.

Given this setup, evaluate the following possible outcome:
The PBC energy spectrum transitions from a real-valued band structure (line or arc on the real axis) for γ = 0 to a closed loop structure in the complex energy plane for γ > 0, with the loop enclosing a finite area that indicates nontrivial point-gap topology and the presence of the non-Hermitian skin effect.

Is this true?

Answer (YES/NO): YES